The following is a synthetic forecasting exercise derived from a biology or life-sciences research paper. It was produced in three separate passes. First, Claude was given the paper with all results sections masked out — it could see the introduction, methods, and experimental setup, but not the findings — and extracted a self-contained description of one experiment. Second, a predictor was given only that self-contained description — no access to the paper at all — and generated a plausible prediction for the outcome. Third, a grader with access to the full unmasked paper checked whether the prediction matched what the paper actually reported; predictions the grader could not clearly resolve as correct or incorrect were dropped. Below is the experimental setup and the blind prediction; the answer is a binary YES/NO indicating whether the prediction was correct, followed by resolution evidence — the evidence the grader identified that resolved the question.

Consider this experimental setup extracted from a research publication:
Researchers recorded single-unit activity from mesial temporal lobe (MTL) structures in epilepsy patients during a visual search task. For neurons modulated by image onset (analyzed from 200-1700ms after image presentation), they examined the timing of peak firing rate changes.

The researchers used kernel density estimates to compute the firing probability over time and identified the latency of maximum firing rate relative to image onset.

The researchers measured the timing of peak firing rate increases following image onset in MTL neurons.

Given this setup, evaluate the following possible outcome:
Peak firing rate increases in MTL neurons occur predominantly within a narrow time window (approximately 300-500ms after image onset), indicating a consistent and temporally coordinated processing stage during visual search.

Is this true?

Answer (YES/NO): NO